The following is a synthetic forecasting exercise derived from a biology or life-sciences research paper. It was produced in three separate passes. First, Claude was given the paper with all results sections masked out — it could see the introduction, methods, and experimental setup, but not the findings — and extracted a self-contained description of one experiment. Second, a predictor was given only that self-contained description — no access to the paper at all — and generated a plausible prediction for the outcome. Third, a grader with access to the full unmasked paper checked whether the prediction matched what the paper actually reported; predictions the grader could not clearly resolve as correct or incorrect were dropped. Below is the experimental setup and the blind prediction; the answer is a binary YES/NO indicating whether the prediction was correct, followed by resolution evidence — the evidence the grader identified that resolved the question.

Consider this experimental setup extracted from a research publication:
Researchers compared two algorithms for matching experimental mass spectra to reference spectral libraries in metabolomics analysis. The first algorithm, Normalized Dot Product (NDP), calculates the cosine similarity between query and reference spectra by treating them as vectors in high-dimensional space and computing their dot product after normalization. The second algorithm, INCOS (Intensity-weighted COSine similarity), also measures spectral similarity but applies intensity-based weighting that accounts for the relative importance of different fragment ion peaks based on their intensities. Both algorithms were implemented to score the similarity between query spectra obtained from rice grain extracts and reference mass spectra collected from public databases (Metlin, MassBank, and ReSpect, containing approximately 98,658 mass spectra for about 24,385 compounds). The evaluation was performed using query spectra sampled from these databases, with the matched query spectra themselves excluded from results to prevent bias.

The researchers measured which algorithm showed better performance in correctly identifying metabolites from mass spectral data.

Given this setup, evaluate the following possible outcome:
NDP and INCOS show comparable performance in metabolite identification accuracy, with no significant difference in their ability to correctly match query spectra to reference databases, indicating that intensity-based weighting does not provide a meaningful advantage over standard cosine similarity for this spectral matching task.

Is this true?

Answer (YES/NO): NO